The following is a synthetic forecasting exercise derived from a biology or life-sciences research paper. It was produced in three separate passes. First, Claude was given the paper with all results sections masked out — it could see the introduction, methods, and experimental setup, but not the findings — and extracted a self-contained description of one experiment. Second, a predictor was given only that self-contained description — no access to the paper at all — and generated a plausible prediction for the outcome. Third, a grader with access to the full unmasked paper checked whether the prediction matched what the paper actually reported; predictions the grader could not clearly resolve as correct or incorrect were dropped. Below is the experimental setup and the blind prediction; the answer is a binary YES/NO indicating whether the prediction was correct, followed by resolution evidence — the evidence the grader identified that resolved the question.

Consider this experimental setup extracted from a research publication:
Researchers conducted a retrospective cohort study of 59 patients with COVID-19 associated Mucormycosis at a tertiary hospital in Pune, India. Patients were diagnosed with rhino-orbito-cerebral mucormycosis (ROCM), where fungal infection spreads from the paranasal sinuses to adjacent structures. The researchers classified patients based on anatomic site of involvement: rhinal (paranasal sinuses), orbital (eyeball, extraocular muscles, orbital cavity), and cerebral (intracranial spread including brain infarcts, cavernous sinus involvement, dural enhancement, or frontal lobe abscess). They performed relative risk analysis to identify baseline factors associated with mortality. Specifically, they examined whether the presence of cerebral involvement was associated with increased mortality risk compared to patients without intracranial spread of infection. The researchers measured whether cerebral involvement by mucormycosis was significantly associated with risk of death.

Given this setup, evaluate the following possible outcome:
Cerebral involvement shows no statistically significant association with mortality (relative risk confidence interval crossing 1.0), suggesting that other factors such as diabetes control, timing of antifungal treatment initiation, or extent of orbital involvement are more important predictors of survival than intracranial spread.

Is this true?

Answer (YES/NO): NO